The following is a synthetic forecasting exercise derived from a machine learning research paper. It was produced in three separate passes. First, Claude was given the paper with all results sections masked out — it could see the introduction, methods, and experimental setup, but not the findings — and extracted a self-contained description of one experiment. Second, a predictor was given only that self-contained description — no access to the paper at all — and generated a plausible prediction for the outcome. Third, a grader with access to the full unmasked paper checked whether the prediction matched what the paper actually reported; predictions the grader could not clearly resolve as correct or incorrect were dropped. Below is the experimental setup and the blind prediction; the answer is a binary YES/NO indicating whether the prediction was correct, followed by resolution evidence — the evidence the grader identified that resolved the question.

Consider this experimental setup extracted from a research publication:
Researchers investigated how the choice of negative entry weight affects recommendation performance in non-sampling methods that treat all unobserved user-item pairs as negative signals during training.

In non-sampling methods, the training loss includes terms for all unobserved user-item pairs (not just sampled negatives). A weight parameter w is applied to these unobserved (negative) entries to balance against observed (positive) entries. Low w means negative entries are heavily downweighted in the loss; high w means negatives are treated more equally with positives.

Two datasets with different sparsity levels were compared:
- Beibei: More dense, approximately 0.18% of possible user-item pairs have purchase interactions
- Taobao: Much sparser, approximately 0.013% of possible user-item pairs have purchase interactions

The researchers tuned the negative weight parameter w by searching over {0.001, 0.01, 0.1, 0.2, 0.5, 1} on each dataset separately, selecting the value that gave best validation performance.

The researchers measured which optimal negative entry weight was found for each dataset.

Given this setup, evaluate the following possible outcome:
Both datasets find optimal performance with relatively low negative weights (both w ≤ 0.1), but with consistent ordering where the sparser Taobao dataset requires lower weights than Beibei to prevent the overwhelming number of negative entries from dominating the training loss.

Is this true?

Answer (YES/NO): YES